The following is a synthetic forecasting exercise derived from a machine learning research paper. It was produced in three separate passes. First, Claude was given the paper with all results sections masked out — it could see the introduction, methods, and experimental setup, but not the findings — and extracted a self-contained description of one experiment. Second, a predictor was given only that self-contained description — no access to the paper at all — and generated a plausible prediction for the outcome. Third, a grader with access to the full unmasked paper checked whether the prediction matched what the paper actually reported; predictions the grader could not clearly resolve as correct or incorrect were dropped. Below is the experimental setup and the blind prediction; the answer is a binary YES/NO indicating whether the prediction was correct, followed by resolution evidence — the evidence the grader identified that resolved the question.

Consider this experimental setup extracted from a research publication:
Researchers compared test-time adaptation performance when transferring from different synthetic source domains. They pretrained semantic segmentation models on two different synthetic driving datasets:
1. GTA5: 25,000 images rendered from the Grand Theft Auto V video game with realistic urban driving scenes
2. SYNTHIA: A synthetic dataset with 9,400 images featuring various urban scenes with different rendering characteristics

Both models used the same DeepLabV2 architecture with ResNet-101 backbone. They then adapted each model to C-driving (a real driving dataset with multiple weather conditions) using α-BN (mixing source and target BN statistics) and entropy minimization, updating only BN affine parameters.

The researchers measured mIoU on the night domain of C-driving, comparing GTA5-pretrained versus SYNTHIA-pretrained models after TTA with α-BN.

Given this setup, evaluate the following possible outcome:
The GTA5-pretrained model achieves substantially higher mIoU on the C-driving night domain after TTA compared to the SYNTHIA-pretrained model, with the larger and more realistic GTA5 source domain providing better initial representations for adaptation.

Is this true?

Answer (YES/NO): YES